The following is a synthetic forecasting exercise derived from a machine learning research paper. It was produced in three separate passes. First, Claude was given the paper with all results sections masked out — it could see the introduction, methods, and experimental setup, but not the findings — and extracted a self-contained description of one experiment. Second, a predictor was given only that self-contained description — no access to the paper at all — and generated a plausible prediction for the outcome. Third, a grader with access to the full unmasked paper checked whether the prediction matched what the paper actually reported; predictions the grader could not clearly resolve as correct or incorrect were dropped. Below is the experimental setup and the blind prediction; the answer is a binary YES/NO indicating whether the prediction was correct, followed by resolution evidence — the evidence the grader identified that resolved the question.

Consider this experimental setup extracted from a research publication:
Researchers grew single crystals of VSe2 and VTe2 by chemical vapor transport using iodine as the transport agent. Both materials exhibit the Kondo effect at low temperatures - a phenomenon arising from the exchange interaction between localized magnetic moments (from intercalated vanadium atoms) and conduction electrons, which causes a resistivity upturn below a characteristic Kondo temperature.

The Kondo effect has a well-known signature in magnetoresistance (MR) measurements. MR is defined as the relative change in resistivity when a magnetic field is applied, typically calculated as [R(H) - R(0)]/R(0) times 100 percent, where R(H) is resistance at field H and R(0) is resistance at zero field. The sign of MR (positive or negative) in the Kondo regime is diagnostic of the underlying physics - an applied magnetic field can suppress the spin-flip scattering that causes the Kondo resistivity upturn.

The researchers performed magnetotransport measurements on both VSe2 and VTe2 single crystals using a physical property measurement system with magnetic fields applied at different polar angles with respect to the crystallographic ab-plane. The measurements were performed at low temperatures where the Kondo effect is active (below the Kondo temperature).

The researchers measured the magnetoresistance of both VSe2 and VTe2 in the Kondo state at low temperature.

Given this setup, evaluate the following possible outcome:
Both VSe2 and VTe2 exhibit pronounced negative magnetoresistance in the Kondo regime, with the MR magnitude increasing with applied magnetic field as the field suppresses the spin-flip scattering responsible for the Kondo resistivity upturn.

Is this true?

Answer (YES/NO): YES